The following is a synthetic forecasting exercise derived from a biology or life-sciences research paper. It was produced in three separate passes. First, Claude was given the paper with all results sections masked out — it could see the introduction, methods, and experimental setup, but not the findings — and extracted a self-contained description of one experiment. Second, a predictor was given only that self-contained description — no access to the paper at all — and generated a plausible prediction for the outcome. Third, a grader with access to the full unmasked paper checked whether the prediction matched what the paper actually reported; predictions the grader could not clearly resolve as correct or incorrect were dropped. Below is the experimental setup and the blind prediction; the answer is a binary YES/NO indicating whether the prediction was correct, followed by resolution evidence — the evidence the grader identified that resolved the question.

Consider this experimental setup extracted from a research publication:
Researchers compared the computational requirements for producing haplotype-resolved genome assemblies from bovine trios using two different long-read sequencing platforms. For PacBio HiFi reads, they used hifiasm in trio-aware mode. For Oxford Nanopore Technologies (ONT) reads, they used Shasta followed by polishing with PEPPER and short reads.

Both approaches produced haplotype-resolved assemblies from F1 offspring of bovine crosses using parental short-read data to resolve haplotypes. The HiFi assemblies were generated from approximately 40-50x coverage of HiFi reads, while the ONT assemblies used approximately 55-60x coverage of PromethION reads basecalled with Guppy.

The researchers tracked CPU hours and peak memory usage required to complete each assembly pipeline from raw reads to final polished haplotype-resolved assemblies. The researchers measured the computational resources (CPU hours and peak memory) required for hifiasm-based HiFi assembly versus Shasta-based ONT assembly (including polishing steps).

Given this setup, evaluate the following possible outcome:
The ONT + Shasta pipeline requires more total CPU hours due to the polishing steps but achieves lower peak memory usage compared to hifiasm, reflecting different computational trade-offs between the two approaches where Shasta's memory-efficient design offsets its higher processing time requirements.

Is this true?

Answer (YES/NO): NO